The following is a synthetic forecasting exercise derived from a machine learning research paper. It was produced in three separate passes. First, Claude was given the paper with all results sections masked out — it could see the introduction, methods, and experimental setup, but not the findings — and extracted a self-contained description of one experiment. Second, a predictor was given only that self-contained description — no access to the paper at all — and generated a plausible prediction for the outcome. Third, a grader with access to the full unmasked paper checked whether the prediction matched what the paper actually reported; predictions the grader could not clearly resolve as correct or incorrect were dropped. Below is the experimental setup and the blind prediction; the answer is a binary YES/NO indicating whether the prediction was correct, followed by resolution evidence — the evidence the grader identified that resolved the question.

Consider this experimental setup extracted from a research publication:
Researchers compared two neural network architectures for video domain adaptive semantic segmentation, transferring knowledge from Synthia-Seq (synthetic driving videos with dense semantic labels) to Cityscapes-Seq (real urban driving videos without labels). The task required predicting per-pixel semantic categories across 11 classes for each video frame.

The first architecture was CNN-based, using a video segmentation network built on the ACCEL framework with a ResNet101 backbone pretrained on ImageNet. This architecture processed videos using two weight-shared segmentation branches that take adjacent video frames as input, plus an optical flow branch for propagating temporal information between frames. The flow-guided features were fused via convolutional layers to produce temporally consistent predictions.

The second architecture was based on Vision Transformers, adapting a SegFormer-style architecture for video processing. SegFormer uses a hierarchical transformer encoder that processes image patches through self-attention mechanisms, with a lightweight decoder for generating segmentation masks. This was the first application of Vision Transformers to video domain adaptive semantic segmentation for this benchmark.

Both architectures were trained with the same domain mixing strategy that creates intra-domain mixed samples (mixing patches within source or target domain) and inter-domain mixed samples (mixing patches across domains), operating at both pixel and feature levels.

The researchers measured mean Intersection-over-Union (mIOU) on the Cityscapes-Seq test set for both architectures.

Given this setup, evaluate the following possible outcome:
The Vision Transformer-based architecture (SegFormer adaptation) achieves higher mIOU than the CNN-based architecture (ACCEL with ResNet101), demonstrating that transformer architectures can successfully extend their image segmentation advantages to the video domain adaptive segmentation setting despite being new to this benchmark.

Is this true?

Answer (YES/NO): YES